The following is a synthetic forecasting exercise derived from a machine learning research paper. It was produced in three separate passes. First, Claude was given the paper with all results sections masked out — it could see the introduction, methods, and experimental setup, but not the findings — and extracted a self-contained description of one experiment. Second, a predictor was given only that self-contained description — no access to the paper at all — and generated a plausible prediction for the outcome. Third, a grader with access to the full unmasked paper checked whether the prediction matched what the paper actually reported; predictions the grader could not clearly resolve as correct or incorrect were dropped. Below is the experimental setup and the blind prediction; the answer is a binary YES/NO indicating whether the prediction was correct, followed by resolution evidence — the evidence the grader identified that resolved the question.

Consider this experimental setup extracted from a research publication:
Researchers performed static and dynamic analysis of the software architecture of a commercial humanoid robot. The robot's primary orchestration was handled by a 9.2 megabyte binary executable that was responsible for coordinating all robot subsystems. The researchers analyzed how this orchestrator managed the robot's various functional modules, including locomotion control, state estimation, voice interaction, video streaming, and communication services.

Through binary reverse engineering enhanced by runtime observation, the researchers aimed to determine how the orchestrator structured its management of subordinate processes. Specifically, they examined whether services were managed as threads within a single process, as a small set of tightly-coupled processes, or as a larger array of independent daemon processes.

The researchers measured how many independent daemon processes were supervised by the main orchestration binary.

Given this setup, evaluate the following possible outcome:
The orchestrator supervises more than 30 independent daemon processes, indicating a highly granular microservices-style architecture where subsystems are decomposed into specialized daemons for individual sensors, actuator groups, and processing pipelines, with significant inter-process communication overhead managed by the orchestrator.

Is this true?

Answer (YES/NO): NO